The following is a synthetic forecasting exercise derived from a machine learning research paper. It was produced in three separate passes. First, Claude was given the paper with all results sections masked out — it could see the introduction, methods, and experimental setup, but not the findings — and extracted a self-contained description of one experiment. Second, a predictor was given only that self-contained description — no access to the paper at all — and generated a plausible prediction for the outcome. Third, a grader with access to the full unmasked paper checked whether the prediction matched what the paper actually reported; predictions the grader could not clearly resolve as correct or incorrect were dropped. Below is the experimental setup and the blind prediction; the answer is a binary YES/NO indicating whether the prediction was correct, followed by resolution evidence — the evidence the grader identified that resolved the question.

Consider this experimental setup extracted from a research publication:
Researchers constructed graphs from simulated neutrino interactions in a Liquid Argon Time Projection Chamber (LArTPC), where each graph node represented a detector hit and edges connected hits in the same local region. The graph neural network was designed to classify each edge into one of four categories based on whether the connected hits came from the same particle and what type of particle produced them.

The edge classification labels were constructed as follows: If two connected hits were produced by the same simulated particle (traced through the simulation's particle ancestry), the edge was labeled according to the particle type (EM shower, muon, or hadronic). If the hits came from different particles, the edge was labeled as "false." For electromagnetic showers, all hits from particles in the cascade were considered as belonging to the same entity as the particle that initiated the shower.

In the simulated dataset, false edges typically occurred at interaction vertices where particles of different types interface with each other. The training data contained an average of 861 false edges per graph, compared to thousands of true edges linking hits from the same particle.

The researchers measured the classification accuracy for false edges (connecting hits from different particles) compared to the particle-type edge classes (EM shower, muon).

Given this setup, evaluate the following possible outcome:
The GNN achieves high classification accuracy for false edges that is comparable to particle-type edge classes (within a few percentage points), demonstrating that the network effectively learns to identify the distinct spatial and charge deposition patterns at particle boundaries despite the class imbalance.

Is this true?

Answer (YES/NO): NO